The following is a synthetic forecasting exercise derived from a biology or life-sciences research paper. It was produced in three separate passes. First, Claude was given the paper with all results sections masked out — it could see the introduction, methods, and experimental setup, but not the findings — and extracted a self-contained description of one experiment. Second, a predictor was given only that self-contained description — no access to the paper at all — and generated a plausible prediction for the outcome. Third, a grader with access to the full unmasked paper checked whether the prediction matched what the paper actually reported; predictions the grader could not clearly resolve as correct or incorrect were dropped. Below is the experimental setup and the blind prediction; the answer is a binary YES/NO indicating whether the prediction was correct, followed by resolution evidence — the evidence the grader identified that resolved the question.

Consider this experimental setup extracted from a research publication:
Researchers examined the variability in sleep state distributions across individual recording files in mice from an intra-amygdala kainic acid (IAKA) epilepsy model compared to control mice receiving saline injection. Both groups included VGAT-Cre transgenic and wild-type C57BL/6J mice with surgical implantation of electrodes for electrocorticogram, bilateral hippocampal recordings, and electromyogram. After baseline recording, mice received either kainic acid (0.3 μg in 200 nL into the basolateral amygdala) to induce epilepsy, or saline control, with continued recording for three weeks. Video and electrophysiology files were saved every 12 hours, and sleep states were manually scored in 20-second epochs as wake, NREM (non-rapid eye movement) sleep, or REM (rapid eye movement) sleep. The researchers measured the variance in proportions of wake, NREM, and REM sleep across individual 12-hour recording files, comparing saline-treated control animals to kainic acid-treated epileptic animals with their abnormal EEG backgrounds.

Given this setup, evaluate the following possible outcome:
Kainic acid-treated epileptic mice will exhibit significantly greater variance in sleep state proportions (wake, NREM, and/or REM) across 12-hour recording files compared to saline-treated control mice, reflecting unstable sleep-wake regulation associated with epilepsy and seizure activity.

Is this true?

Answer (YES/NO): NO